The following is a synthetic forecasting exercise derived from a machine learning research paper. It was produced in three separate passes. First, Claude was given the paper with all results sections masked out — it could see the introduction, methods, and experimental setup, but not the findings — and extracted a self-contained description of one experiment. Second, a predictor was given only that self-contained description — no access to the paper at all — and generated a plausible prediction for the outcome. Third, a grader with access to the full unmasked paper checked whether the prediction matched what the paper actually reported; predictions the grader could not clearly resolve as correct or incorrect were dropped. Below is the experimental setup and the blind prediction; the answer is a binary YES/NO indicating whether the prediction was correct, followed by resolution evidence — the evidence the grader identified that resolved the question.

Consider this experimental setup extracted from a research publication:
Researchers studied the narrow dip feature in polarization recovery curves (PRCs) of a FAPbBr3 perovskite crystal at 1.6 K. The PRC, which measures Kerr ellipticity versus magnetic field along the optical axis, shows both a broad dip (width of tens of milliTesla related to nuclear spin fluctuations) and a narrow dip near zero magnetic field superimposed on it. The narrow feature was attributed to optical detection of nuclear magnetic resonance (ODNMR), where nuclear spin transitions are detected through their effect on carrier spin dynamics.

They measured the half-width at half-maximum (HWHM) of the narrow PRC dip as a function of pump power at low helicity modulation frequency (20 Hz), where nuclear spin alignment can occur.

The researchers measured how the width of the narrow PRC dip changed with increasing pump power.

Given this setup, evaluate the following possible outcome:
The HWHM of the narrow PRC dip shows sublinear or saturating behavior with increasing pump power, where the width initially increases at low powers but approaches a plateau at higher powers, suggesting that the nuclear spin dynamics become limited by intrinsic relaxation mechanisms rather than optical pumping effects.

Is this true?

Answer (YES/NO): NO